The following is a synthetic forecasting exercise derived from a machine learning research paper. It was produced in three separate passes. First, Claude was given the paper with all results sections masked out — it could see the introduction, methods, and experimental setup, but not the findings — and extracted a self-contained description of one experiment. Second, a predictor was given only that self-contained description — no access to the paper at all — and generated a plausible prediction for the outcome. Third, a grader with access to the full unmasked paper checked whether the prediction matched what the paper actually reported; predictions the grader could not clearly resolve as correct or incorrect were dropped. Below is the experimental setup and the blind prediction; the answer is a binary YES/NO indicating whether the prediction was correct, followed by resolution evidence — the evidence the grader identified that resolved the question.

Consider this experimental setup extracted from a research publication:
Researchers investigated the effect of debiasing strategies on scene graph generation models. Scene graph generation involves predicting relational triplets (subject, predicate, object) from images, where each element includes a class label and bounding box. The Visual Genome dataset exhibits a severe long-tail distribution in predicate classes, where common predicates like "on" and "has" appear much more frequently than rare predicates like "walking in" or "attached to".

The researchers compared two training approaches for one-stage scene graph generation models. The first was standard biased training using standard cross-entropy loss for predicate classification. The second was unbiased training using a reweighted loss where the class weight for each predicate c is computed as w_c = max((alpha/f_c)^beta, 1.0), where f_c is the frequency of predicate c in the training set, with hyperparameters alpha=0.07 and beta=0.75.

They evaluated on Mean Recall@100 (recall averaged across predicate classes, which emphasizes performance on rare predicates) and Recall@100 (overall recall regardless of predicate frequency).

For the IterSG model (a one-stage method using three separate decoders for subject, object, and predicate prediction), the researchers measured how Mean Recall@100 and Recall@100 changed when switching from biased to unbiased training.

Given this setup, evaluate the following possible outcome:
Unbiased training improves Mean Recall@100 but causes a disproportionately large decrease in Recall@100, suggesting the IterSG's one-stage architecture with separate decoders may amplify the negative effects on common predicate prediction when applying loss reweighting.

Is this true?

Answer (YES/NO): NO